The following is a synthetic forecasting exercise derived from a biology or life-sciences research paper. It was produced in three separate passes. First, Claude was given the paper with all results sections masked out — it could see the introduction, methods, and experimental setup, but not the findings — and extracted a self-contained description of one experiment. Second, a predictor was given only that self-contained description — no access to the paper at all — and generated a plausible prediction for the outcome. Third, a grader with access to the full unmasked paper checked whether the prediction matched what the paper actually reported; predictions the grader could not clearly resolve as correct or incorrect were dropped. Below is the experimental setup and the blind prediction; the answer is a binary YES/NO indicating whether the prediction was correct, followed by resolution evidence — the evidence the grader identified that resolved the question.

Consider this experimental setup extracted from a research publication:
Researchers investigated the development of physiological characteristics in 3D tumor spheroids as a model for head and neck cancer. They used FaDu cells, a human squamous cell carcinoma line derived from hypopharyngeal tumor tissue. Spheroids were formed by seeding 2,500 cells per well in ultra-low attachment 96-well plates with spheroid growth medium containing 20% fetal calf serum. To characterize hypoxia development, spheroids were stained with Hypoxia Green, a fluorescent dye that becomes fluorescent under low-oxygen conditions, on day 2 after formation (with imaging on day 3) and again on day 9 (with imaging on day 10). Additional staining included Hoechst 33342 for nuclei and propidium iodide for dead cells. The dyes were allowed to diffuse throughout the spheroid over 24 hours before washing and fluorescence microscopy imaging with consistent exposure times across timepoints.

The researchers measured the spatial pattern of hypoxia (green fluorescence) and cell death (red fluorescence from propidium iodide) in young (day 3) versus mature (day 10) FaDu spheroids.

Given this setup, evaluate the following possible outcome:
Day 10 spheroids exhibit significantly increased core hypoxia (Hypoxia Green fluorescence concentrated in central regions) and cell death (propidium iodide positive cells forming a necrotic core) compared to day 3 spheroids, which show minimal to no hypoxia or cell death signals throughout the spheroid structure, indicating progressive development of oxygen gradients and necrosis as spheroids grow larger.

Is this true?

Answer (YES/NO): NO